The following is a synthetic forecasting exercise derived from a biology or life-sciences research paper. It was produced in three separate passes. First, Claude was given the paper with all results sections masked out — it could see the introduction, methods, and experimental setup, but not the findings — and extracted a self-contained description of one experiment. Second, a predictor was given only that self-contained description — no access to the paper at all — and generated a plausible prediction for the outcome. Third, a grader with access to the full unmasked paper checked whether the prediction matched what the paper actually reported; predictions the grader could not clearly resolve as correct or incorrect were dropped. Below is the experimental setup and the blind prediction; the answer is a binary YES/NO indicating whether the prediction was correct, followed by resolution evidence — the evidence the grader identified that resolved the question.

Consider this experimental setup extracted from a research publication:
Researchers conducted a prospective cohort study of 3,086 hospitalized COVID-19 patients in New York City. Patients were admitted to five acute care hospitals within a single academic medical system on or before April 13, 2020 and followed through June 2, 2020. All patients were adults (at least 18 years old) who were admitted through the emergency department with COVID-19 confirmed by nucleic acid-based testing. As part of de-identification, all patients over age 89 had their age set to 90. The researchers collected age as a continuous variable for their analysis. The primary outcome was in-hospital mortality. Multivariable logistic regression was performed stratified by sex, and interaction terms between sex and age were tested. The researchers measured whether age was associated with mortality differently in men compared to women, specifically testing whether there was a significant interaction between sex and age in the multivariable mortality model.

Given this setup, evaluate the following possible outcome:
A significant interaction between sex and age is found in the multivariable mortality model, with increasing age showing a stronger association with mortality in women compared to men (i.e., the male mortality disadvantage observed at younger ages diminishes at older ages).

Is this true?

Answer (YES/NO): NO